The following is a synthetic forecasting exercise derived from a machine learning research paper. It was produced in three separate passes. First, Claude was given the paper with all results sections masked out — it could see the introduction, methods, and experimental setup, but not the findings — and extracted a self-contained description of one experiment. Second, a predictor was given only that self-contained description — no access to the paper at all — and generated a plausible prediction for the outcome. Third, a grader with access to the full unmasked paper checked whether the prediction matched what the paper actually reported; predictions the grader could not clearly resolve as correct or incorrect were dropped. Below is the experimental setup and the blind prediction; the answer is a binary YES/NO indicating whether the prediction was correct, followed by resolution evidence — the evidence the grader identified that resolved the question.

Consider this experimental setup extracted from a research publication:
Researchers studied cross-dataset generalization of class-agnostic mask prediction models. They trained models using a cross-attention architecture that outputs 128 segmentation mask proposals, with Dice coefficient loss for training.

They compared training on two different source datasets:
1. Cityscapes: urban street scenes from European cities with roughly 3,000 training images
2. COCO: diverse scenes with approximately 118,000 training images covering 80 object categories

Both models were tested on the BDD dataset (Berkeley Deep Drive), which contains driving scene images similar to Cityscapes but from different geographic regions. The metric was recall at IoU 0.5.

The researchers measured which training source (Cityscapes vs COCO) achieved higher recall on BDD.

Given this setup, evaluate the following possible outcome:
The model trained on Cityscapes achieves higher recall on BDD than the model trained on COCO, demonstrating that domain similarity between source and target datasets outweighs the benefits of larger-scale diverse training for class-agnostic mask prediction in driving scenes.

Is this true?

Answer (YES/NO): NO